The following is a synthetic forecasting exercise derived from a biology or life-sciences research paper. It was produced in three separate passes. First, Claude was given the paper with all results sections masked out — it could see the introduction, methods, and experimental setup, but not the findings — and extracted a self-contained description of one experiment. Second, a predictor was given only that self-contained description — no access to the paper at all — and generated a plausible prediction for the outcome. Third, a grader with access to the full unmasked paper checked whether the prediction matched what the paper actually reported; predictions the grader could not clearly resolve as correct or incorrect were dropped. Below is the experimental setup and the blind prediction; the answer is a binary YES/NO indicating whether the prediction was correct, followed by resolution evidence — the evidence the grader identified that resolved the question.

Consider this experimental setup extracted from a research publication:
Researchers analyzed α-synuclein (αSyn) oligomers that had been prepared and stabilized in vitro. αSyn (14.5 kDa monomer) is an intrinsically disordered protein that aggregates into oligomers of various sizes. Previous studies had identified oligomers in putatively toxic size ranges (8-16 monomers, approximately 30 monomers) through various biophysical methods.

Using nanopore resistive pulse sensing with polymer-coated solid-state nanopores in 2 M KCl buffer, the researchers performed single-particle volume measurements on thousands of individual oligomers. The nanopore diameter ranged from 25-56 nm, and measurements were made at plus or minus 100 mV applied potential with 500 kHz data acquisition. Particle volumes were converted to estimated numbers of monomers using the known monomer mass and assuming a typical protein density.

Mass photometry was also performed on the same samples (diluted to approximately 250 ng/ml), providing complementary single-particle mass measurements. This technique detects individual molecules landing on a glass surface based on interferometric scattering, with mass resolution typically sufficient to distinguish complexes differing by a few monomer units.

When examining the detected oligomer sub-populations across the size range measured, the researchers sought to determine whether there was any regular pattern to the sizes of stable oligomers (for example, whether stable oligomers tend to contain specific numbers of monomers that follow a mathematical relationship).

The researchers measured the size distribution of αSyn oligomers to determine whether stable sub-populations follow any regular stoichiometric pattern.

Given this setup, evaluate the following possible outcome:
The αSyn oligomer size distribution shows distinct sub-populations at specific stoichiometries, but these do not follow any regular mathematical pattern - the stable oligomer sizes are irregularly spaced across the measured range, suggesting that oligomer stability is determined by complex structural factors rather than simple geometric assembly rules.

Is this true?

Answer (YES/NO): NO